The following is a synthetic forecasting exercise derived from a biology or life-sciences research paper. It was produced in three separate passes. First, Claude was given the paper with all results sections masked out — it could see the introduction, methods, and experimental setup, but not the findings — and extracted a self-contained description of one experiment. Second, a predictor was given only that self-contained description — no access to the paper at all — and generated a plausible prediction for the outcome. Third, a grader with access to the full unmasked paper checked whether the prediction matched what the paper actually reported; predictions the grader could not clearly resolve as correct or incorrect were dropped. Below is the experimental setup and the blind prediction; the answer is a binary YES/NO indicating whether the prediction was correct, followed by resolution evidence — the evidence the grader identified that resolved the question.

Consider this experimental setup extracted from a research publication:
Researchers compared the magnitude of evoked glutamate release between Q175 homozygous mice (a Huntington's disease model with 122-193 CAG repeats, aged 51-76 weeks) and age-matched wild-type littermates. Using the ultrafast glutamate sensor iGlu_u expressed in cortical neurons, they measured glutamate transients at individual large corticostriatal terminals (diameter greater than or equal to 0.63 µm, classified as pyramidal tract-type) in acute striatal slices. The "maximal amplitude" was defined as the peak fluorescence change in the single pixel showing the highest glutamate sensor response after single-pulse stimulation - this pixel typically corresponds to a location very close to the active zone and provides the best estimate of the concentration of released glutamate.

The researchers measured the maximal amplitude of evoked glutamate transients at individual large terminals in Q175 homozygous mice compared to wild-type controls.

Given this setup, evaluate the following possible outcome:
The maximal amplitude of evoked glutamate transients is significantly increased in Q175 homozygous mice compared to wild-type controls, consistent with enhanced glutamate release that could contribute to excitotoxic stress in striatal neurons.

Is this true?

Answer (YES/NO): NO